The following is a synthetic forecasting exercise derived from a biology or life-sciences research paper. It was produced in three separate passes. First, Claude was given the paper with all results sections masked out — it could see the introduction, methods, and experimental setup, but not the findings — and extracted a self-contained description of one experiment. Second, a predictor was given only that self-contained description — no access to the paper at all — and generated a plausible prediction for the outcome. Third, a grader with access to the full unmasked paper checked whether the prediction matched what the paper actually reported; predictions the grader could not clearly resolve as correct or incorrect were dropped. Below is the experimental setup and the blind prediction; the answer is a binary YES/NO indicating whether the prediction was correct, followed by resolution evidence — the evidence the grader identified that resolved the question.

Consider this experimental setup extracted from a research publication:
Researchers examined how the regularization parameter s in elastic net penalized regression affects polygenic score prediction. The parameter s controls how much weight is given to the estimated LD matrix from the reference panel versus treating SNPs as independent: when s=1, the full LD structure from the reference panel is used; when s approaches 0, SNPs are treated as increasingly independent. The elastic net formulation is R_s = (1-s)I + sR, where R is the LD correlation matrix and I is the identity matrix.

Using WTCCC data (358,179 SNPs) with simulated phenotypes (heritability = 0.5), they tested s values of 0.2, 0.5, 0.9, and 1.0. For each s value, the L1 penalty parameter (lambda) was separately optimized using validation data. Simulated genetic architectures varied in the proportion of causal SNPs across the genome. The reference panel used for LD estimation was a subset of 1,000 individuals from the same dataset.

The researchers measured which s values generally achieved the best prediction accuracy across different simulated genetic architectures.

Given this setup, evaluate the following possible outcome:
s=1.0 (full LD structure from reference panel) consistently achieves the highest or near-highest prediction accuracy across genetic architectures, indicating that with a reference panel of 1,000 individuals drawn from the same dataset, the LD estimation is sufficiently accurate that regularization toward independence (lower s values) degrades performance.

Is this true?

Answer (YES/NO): NO